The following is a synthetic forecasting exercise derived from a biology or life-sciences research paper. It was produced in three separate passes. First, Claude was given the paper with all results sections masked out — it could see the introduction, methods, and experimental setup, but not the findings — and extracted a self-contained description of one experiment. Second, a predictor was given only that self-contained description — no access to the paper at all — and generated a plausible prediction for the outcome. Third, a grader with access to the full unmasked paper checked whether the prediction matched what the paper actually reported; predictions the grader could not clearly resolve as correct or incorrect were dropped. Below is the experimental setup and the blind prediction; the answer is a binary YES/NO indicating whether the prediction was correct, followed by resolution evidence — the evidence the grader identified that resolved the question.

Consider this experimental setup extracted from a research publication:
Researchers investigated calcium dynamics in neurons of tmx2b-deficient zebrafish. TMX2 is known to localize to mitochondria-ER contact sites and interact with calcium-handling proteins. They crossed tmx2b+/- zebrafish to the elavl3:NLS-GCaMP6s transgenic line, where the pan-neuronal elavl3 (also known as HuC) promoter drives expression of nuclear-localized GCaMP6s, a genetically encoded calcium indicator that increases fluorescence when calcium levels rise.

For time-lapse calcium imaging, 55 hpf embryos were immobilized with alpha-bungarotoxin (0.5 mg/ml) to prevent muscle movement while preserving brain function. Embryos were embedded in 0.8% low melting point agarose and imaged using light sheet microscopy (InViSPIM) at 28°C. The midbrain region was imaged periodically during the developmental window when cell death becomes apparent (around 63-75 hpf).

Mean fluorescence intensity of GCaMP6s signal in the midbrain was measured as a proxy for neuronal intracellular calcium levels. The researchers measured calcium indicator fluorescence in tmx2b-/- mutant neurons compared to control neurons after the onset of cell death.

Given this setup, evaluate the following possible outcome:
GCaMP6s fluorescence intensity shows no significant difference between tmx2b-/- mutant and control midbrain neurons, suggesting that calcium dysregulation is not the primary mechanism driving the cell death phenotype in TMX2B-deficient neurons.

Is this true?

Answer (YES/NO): NO